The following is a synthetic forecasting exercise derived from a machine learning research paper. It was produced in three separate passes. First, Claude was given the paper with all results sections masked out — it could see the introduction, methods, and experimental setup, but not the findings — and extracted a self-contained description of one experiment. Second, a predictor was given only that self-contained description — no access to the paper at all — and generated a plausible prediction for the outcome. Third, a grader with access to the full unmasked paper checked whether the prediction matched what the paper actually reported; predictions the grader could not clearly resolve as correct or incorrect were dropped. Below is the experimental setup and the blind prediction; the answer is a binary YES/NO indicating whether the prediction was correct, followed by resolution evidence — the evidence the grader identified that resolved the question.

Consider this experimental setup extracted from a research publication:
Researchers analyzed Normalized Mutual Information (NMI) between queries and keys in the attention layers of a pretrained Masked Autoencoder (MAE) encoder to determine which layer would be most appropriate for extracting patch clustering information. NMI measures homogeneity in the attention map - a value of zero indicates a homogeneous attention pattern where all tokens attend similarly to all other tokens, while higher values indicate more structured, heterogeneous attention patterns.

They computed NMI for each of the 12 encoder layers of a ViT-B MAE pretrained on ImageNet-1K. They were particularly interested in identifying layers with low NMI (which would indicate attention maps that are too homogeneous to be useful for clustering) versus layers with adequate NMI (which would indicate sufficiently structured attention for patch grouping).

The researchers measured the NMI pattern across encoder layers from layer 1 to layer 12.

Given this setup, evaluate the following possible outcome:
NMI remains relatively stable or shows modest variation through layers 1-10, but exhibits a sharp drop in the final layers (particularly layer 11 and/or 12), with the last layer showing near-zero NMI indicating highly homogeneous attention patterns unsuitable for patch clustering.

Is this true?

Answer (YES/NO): NO